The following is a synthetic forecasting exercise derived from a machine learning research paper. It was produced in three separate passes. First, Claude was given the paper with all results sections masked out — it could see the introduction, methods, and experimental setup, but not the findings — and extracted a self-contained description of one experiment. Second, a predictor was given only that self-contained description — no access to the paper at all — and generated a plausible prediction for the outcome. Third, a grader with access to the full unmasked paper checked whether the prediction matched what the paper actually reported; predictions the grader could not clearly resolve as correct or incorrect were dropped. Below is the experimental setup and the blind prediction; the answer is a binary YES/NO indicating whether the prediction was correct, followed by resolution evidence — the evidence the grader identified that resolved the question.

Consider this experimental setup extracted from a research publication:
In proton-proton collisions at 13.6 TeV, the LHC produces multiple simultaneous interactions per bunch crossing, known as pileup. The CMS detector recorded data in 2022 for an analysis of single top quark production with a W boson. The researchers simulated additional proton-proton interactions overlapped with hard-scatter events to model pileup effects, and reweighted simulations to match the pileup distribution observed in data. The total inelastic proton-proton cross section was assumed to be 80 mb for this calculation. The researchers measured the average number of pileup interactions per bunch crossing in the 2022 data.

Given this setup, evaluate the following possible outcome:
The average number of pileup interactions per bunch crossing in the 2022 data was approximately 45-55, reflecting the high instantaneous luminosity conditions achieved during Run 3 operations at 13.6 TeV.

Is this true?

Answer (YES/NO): YES